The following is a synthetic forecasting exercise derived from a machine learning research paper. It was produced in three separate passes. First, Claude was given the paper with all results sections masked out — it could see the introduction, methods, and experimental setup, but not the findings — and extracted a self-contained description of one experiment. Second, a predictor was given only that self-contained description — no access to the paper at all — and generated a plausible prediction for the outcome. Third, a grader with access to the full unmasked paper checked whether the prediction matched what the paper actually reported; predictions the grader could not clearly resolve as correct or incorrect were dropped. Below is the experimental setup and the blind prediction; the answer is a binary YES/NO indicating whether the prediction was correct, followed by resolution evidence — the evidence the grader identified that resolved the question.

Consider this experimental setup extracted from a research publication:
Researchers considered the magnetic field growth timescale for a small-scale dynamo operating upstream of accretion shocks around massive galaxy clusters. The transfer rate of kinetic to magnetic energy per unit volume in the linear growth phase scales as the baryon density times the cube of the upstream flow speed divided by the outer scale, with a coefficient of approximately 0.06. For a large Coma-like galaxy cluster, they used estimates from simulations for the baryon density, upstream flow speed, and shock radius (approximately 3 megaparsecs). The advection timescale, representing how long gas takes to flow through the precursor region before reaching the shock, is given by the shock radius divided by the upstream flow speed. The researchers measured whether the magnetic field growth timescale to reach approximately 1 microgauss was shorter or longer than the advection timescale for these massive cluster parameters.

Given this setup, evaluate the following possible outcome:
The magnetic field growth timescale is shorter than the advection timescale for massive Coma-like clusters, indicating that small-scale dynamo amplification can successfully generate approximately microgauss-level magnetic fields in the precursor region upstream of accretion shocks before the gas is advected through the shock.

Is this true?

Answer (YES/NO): YES